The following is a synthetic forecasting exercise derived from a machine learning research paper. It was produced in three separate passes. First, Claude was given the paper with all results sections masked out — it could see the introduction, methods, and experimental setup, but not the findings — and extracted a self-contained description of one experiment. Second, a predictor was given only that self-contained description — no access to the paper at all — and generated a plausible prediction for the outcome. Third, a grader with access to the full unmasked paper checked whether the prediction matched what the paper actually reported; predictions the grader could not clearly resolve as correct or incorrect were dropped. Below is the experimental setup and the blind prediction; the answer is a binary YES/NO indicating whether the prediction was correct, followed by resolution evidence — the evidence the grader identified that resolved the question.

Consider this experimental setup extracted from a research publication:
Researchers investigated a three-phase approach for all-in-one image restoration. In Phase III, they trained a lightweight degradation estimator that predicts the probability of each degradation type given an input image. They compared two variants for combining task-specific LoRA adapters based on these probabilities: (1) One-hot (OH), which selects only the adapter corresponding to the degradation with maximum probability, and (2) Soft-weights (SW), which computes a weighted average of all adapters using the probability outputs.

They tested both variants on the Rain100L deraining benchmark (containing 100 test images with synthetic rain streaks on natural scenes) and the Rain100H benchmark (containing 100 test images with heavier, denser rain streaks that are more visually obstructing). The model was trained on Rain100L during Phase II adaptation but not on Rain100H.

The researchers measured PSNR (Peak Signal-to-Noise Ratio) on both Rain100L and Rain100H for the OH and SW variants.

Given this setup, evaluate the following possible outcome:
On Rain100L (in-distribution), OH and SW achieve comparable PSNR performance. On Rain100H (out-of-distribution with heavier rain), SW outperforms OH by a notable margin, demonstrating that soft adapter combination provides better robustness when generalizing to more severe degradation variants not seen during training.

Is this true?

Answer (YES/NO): NO